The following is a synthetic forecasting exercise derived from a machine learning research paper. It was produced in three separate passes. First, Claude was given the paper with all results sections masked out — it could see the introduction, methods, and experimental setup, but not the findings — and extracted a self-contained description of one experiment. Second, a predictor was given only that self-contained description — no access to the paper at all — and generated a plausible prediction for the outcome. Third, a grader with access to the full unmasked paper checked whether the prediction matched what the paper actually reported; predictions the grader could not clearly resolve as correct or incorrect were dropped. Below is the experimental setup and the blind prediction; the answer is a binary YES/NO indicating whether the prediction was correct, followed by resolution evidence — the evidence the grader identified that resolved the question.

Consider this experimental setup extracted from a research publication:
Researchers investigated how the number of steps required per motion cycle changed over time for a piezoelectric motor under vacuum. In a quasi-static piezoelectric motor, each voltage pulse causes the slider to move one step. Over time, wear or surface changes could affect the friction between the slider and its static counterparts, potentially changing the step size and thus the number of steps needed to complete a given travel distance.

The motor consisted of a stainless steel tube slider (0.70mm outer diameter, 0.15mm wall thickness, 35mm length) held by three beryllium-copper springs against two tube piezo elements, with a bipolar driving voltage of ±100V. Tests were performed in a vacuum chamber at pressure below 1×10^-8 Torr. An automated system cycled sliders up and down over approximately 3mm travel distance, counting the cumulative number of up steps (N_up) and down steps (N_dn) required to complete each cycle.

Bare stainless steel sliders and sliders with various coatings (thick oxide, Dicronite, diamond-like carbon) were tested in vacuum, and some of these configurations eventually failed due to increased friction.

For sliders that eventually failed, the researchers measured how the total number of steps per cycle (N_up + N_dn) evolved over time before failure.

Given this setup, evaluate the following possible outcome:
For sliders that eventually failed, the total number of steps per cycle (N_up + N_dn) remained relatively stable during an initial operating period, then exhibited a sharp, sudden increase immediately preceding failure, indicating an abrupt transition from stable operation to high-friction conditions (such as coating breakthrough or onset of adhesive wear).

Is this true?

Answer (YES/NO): NO